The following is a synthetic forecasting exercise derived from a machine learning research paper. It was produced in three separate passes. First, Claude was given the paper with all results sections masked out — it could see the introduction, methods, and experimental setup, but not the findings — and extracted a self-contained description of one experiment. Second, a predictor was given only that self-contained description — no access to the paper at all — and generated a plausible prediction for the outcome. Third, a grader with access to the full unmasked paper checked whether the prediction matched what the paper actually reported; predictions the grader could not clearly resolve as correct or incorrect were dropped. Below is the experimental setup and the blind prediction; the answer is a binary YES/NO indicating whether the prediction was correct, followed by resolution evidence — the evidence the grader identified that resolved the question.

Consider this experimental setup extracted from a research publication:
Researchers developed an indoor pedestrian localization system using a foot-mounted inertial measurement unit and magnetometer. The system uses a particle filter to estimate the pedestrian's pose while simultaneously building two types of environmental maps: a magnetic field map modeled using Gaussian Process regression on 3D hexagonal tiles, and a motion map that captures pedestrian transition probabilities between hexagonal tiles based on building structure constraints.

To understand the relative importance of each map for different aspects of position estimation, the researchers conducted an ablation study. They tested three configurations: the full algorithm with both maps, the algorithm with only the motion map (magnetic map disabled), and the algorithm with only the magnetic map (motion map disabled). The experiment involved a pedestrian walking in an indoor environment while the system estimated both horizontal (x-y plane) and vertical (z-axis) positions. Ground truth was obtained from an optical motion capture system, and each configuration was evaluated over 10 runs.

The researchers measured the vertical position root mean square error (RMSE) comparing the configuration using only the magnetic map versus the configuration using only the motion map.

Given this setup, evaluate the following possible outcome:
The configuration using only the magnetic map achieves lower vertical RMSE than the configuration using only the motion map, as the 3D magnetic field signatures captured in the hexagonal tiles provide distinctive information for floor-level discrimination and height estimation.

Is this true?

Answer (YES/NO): NO